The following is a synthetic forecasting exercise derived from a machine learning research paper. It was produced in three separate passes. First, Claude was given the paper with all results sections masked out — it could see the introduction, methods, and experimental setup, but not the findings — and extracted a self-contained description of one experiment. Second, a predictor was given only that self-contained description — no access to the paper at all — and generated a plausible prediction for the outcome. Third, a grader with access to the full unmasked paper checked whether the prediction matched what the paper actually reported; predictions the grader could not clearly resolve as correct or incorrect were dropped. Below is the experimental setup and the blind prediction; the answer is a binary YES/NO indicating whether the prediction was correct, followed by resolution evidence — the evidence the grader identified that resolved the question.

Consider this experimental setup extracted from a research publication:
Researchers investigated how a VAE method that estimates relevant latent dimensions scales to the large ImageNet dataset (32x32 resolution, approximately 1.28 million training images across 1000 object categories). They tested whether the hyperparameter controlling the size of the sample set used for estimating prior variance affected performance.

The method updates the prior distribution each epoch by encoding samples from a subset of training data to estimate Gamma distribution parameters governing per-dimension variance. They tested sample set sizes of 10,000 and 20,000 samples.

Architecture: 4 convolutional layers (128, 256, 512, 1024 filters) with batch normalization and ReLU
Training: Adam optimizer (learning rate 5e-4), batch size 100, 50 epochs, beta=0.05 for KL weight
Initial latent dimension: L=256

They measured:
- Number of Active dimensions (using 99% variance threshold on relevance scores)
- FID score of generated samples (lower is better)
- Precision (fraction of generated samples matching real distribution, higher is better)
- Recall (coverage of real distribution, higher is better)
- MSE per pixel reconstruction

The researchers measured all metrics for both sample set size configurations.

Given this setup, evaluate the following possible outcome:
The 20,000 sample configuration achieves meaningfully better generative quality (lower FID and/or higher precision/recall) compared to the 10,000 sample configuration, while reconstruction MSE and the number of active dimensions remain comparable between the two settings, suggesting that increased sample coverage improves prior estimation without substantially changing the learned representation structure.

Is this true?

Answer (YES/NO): NO